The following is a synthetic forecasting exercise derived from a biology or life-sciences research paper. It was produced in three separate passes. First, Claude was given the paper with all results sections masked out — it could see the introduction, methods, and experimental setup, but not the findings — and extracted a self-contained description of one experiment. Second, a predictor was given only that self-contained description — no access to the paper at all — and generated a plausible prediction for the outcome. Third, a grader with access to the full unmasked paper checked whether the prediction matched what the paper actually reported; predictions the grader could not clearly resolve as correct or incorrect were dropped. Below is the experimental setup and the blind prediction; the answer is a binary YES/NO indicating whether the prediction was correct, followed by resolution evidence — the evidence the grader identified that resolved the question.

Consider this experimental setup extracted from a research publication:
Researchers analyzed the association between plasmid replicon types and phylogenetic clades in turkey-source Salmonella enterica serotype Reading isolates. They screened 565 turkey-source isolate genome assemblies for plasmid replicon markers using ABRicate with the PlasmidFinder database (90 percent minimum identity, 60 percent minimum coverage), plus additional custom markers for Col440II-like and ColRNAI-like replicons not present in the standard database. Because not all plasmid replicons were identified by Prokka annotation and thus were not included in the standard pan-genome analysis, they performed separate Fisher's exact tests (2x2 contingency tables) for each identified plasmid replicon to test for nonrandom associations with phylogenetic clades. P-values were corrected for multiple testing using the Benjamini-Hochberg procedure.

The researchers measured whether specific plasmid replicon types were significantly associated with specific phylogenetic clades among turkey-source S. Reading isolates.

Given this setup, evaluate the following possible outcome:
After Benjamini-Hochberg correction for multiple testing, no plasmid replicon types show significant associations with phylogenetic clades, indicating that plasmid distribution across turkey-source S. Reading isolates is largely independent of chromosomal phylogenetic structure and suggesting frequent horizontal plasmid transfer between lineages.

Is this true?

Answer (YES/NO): NO